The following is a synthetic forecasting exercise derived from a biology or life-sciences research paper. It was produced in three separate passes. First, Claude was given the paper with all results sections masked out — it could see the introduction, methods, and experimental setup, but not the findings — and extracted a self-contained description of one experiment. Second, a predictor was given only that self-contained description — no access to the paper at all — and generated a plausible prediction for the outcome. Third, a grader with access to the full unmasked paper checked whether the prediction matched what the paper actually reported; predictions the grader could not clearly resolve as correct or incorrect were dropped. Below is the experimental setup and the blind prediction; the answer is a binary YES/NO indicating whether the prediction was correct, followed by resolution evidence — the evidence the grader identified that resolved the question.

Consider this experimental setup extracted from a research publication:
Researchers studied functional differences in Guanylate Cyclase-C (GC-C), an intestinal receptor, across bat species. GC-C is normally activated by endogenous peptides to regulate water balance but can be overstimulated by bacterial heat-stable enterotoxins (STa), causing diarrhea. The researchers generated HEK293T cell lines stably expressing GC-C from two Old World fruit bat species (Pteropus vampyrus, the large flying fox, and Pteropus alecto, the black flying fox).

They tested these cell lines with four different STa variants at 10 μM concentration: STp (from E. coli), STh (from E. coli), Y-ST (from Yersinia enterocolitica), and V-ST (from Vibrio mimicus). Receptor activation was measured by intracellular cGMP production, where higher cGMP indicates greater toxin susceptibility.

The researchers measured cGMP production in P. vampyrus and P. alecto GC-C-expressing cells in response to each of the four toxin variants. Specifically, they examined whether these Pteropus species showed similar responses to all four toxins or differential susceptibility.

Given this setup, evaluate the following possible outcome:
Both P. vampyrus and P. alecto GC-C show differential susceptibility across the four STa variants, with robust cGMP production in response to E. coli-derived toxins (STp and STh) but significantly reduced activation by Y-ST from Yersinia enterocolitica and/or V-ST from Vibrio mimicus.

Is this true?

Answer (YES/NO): YES